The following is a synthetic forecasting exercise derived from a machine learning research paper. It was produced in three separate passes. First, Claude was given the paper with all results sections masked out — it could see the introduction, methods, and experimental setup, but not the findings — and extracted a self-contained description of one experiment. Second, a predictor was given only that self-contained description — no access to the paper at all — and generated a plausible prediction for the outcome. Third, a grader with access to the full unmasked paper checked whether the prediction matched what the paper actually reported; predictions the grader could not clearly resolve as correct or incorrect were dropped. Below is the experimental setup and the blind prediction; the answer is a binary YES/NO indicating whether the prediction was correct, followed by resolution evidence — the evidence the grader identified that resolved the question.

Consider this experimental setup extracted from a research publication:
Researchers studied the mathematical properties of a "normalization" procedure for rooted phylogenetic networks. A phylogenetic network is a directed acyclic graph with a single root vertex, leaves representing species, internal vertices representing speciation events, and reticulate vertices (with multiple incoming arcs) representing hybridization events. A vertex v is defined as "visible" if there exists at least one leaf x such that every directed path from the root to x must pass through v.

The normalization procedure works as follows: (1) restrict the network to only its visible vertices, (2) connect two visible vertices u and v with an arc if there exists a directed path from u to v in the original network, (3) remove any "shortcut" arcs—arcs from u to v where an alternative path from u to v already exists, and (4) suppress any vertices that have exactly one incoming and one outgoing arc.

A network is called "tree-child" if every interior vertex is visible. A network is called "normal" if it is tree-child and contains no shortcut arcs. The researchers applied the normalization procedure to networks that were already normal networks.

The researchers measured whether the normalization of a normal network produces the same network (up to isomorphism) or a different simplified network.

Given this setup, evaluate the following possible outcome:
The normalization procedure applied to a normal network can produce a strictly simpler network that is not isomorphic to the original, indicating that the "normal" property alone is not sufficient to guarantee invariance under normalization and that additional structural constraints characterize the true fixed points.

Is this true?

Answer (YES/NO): NO